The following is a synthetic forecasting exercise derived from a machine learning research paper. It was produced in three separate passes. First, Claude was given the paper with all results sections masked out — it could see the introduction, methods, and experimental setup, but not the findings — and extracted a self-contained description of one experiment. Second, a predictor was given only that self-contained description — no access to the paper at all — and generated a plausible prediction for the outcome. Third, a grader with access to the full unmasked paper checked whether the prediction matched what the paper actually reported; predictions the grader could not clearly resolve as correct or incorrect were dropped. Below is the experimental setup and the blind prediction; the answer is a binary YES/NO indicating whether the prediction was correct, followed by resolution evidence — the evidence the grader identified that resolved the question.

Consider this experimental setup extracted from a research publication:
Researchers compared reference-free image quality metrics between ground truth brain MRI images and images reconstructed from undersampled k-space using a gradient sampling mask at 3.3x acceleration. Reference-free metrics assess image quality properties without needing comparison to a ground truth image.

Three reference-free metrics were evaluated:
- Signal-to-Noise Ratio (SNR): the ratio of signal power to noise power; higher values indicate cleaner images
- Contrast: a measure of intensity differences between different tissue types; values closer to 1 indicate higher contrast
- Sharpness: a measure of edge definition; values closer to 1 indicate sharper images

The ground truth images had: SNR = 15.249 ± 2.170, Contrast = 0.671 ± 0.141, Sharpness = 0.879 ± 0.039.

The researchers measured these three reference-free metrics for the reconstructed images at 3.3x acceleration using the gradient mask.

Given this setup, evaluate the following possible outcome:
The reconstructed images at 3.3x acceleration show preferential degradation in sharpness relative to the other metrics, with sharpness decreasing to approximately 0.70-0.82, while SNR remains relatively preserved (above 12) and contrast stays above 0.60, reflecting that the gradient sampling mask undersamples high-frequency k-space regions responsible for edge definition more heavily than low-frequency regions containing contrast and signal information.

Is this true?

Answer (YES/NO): NO